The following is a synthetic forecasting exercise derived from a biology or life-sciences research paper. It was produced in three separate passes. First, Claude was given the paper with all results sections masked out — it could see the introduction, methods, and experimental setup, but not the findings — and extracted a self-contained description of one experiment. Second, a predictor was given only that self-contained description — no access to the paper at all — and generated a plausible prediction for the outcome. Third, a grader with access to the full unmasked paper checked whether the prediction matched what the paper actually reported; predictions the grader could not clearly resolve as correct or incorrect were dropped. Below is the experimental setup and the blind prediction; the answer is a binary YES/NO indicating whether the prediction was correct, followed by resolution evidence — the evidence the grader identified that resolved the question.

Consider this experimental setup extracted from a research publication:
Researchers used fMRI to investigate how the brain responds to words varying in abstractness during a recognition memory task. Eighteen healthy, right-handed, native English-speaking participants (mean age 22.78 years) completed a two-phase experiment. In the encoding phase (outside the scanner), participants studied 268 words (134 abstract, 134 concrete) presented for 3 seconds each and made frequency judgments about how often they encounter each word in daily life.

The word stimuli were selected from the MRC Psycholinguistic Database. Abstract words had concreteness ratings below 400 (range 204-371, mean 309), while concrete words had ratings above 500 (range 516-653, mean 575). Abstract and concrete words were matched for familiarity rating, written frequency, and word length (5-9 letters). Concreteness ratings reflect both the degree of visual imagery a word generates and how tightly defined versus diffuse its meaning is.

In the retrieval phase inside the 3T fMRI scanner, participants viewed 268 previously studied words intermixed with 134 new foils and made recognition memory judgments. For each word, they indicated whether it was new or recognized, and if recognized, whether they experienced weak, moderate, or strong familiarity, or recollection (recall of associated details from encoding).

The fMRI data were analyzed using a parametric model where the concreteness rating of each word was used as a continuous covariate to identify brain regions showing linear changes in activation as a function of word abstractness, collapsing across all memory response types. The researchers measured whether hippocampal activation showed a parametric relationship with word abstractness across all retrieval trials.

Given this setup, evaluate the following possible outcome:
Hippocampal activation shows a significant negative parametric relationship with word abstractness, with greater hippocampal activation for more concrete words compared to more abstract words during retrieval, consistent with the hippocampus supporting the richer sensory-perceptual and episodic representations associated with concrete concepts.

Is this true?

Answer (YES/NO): NO